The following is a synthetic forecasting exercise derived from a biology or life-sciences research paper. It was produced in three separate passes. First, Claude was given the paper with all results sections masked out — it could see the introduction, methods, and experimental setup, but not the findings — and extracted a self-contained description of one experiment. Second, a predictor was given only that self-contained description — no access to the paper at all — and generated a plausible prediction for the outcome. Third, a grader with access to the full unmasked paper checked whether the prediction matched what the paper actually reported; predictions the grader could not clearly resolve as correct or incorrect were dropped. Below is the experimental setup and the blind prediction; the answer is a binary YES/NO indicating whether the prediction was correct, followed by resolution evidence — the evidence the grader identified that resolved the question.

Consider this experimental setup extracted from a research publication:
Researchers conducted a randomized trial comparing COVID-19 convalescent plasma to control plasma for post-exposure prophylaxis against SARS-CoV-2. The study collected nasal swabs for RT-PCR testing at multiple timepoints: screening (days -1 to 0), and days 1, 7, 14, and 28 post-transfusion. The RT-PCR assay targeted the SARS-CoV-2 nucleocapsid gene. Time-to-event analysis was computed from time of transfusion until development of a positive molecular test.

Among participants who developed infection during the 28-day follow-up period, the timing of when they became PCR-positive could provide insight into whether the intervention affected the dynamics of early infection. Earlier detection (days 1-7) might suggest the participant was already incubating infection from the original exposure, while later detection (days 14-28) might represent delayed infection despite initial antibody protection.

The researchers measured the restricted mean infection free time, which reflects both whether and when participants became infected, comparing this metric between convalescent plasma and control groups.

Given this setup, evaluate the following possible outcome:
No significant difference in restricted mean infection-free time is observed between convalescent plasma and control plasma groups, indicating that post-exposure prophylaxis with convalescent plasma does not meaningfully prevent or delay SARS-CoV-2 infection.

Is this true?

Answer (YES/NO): YES